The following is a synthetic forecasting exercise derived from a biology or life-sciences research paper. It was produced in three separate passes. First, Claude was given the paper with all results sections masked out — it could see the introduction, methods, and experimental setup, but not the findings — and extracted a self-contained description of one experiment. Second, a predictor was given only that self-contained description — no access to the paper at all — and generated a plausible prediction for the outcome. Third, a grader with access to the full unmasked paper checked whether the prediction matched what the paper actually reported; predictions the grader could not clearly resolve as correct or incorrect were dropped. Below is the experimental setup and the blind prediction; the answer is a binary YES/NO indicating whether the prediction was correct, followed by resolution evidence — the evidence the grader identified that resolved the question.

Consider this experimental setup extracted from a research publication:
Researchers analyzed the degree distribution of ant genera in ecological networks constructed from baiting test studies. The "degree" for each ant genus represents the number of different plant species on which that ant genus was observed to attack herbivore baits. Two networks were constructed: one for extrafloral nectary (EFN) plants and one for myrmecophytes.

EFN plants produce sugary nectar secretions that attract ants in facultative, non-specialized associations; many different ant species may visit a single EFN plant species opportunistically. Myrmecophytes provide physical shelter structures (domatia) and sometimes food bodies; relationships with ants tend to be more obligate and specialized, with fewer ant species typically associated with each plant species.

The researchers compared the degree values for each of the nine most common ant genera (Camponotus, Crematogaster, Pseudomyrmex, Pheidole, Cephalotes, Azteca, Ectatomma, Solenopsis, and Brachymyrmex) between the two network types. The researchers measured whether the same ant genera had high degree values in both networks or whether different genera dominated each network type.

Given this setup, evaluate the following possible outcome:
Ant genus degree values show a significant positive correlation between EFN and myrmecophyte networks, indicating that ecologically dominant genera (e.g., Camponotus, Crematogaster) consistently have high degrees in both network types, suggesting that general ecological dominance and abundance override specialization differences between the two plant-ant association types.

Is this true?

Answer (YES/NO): NO